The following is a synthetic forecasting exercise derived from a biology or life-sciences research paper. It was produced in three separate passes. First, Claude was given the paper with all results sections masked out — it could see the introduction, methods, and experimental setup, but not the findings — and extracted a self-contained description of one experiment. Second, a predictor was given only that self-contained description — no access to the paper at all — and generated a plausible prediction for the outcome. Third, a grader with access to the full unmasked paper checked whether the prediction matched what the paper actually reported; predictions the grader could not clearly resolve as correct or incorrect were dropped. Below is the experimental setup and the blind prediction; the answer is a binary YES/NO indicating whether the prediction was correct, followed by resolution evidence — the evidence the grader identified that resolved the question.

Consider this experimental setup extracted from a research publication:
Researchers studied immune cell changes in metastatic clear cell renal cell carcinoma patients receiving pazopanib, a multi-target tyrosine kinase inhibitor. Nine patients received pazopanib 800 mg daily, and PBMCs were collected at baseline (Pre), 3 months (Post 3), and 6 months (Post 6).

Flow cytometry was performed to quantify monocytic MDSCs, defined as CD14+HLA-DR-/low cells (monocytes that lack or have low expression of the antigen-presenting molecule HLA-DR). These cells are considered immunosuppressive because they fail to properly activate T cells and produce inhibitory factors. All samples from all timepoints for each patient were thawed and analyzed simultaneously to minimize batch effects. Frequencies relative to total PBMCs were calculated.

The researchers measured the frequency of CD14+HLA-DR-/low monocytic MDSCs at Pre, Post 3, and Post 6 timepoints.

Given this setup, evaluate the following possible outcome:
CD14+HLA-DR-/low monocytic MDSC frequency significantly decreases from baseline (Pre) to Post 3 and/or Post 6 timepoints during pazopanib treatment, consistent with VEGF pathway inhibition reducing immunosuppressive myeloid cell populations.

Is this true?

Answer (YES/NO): YES